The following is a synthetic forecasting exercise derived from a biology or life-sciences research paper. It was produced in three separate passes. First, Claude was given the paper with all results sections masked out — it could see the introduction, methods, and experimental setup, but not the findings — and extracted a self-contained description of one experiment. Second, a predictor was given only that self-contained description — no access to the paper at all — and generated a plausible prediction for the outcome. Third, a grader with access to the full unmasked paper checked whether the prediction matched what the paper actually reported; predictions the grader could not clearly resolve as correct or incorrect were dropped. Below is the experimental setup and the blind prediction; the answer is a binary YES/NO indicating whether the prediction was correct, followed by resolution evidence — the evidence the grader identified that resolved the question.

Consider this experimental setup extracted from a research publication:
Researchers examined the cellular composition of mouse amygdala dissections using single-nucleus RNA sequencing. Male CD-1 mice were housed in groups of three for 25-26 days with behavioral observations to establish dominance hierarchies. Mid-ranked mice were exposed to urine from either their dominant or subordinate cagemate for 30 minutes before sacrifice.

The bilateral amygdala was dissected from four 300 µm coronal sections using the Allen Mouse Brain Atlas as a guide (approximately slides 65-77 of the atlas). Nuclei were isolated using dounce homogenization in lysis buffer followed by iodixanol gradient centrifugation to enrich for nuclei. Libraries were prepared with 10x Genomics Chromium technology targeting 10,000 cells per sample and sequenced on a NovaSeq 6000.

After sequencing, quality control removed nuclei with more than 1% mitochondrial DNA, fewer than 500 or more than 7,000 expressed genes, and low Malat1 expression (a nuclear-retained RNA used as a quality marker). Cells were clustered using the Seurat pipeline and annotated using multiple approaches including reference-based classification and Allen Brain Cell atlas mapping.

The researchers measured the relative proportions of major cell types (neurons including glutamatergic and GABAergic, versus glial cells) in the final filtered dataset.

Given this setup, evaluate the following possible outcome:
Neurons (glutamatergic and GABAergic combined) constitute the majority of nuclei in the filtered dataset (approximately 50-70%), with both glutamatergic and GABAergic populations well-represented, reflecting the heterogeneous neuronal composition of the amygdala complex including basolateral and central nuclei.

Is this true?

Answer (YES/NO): YES